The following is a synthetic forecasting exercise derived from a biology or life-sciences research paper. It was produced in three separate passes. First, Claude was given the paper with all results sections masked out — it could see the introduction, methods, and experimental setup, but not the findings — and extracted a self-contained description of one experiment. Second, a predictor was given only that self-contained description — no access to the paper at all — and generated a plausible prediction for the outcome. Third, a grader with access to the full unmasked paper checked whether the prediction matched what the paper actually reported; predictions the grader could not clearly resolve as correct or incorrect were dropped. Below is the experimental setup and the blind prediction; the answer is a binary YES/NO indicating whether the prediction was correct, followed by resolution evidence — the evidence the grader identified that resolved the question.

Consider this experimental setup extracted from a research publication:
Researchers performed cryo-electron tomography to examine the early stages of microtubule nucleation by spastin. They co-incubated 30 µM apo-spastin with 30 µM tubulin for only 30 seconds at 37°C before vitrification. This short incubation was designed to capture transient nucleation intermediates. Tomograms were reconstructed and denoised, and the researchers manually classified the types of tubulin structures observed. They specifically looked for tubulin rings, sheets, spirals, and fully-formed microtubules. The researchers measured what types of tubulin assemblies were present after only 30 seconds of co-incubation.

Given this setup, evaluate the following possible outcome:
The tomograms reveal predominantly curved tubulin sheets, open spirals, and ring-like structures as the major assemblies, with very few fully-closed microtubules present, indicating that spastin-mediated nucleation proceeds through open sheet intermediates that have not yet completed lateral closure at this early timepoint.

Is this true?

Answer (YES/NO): NO